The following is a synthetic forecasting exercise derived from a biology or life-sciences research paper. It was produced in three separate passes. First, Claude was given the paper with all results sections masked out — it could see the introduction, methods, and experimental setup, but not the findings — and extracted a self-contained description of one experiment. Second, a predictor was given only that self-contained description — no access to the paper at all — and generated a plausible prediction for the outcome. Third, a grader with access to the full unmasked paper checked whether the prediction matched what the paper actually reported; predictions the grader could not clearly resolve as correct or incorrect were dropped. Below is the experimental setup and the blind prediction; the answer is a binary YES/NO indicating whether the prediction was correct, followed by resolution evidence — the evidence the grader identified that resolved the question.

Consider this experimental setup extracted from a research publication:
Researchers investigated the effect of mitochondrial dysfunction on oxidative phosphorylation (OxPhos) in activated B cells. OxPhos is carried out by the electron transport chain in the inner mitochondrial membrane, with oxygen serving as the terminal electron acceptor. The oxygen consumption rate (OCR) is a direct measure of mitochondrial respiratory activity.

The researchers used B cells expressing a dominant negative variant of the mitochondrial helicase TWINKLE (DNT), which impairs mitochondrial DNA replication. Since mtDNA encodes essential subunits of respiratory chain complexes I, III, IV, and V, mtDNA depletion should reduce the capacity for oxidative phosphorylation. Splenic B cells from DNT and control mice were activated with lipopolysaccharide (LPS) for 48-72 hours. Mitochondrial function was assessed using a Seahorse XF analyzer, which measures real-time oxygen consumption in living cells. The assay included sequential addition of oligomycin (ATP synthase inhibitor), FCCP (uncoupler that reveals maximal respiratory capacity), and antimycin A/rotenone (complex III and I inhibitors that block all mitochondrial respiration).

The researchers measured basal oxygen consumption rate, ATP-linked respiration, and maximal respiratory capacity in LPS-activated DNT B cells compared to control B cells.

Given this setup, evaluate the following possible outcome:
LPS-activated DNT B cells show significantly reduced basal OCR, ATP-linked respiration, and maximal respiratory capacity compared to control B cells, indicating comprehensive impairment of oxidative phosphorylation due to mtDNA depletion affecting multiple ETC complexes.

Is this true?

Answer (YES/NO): YES